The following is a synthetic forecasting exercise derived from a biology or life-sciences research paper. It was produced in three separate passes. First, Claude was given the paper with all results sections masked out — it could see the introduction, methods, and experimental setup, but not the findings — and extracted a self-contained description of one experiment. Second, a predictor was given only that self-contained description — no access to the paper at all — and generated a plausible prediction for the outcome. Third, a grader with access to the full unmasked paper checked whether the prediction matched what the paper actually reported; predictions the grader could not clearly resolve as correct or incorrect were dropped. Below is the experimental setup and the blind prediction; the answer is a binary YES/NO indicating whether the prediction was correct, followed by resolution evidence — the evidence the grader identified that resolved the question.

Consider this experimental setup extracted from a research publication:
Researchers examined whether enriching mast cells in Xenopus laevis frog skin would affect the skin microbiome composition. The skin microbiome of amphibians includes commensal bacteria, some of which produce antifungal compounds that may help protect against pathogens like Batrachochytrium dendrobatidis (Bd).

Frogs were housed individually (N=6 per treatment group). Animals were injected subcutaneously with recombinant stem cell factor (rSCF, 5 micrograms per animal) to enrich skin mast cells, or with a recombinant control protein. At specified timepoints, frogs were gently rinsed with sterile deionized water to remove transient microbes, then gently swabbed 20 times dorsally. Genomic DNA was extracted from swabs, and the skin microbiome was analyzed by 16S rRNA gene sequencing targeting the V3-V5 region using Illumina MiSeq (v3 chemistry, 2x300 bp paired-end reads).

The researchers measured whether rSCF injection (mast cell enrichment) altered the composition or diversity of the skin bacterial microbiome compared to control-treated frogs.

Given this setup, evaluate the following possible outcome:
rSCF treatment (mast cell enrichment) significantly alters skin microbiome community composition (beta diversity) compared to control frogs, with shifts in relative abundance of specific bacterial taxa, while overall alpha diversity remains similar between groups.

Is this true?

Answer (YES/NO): NO